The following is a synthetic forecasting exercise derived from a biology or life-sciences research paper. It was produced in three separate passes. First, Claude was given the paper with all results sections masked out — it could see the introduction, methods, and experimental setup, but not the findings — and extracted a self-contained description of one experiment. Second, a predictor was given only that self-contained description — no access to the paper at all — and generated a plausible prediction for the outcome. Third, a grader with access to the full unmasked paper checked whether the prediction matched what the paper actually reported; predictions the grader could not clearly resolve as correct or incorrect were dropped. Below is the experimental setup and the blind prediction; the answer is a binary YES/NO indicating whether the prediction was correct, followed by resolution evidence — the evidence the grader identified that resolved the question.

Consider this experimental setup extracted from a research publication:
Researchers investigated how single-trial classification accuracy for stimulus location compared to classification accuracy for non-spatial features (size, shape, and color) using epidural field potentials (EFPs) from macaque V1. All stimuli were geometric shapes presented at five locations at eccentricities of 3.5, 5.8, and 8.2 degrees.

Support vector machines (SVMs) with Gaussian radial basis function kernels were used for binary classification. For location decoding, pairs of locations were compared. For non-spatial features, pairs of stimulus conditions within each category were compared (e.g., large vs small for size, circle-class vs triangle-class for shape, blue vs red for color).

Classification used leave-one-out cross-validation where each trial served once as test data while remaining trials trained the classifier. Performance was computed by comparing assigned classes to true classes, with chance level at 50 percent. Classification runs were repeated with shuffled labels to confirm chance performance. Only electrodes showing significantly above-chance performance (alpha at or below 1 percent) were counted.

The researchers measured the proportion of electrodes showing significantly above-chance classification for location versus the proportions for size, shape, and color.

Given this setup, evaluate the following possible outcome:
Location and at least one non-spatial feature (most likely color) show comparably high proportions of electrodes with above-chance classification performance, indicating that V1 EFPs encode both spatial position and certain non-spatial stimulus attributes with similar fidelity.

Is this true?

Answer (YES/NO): NO